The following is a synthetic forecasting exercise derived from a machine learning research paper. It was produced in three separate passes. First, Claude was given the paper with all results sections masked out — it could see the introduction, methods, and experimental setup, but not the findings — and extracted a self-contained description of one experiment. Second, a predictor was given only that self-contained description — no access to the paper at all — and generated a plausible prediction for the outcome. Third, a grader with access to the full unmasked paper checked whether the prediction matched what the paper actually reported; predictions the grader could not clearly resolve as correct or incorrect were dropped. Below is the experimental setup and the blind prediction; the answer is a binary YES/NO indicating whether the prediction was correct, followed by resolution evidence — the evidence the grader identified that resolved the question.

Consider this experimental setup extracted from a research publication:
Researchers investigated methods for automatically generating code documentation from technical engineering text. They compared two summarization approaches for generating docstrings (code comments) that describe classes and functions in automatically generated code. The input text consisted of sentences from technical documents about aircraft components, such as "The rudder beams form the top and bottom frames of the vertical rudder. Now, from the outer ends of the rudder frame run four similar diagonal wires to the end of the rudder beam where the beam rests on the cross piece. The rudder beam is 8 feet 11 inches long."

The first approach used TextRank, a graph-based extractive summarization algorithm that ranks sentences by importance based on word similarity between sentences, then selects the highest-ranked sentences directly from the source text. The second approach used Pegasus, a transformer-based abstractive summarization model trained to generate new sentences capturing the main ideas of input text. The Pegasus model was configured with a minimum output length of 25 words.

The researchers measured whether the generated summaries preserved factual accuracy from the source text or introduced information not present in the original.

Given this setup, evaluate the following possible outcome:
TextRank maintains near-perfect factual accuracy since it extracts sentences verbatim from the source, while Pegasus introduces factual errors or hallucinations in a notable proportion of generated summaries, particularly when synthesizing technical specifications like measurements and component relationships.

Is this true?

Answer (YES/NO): YES